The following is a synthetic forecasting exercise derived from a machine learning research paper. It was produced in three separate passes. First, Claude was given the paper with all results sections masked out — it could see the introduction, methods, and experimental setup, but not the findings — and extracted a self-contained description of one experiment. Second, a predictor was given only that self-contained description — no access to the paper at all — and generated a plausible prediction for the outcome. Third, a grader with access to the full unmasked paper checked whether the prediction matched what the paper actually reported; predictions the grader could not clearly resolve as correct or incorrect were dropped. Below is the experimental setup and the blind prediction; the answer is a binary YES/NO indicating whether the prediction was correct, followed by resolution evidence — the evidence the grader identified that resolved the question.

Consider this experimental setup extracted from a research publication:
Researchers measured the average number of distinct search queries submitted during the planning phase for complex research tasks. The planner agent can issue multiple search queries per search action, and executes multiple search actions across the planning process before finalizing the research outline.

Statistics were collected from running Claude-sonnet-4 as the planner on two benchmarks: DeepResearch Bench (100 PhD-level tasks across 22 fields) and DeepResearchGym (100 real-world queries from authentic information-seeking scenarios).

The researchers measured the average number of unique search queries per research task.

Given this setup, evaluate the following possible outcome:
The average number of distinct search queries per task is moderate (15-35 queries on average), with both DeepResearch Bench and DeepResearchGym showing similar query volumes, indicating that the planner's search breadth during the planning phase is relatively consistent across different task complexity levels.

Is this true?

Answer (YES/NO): YES